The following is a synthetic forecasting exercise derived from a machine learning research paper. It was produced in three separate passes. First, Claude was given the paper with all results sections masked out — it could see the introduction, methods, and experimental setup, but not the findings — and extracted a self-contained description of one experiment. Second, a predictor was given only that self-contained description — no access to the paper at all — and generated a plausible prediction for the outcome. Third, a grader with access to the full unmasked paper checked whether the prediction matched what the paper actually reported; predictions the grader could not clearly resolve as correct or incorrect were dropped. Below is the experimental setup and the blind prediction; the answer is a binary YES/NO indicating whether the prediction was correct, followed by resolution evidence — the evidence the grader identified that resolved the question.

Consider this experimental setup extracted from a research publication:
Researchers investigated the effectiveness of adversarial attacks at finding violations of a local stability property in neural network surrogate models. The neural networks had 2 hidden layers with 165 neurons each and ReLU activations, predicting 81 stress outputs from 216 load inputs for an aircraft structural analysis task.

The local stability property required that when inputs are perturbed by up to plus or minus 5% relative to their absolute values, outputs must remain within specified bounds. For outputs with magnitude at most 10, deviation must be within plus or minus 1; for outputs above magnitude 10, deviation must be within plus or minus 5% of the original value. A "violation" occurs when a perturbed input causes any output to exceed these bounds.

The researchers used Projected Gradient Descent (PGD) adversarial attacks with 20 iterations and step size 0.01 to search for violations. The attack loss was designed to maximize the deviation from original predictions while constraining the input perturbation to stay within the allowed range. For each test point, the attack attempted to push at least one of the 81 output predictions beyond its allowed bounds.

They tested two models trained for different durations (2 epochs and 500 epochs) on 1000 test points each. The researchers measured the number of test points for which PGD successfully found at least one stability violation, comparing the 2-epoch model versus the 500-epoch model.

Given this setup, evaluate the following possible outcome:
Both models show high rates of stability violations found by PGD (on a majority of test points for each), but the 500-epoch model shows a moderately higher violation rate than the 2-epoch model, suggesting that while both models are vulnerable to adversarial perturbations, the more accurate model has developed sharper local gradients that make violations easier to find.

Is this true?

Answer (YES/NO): NO